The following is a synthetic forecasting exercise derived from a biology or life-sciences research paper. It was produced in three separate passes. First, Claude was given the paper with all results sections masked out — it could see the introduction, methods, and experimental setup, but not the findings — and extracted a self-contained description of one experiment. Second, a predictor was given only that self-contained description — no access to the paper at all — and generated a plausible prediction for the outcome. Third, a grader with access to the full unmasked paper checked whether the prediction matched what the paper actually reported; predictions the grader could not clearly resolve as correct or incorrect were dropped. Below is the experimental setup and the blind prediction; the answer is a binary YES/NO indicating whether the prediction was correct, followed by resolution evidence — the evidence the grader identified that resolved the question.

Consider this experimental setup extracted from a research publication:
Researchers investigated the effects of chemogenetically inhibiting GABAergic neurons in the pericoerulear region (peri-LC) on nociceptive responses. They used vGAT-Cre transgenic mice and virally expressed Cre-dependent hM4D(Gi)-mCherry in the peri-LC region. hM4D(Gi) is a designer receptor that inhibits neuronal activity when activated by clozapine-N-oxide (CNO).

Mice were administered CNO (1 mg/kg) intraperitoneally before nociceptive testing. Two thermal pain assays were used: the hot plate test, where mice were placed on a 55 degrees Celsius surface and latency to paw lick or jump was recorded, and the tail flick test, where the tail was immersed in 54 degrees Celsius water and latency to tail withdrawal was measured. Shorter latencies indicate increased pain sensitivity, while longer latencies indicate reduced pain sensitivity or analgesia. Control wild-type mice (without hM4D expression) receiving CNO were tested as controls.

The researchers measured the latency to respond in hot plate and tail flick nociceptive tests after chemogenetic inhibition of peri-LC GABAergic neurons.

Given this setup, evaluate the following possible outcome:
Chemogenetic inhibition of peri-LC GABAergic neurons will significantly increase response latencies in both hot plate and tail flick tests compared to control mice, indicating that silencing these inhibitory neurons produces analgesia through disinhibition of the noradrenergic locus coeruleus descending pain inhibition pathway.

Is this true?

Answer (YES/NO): YES